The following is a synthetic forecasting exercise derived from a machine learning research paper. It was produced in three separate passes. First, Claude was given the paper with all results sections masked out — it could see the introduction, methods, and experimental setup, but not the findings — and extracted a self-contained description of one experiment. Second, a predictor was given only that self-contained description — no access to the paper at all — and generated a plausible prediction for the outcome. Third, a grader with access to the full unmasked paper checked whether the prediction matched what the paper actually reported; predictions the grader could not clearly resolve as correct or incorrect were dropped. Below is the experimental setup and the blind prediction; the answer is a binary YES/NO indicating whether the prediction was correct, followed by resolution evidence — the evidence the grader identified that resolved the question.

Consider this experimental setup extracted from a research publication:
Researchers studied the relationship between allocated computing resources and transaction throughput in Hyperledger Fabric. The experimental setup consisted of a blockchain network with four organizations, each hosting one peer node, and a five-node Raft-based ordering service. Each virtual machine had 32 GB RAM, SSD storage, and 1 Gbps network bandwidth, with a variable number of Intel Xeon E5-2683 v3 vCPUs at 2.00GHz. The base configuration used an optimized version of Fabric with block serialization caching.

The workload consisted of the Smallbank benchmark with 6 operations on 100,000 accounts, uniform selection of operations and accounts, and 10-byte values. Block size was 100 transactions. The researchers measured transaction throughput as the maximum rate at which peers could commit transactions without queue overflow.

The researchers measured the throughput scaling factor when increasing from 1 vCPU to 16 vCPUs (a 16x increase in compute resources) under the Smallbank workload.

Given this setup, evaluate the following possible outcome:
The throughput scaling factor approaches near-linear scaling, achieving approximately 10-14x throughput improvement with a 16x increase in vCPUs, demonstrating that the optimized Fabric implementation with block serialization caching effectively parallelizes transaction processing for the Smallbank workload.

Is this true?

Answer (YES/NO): NO